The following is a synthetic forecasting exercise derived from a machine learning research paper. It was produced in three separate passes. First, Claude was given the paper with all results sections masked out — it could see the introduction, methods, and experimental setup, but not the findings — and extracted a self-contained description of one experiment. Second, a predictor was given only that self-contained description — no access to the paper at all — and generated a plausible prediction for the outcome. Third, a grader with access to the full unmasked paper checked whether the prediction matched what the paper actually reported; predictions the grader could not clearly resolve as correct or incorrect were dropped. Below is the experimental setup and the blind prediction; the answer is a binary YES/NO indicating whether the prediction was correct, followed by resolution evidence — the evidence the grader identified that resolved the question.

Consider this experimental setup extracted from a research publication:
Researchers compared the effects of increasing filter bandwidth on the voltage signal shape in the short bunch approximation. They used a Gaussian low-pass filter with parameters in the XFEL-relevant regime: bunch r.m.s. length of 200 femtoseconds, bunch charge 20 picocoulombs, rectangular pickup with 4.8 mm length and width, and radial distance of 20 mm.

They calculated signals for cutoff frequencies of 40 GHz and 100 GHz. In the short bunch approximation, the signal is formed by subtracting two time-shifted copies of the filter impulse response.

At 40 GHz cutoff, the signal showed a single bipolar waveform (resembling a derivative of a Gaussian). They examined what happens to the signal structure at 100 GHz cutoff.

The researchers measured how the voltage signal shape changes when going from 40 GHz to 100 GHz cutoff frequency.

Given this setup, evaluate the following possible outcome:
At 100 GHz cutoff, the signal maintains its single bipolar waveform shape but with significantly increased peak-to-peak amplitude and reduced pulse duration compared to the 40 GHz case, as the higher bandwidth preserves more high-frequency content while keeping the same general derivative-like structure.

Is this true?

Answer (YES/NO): NO